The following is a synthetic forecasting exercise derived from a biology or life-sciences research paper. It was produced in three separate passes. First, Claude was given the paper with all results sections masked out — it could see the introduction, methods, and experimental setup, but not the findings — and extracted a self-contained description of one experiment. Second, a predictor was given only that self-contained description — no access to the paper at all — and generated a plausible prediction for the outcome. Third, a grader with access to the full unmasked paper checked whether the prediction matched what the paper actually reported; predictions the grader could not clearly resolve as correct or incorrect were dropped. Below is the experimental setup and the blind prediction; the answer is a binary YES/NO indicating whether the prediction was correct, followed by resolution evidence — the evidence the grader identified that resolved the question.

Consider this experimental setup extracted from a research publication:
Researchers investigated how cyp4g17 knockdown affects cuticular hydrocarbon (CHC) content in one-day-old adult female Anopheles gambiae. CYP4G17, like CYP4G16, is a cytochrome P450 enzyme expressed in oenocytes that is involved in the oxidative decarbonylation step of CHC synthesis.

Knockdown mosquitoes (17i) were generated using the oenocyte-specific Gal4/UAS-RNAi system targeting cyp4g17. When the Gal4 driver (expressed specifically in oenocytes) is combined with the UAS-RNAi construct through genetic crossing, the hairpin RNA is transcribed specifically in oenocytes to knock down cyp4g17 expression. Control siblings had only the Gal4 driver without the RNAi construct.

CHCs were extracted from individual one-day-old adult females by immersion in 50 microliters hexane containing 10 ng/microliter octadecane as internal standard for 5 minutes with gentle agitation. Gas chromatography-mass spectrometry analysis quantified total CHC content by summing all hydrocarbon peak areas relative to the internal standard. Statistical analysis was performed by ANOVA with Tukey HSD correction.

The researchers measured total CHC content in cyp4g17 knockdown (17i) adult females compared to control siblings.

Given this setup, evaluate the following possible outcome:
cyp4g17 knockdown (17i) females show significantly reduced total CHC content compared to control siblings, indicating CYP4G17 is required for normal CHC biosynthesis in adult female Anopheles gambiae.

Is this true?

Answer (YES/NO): YES